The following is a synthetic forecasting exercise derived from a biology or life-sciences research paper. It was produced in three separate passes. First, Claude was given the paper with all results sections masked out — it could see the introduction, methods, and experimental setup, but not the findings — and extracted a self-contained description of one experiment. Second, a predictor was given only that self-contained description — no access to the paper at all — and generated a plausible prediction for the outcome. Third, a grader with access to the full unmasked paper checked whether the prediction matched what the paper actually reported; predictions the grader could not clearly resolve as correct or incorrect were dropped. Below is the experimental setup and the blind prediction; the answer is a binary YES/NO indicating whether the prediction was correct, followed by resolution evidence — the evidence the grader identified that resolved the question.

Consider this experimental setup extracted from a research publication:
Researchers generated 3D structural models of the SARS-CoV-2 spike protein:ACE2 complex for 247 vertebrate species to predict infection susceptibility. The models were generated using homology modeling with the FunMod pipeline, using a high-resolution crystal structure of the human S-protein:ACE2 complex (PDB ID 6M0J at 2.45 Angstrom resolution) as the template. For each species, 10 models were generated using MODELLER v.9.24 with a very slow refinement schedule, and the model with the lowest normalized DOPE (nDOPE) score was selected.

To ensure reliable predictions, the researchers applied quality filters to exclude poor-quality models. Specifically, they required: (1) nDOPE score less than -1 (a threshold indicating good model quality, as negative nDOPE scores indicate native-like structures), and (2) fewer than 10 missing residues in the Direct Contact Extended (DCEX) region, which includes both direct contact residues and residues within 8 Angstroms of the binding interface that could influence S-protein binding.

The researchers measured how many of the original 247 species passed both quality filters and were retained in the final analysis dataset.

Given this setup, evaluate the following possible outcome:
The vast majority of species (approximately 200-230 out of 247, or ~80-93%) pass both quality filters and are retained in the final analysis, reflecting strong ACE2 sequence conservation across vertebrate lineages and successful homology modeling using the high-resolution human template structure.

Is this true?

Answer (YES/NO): YES